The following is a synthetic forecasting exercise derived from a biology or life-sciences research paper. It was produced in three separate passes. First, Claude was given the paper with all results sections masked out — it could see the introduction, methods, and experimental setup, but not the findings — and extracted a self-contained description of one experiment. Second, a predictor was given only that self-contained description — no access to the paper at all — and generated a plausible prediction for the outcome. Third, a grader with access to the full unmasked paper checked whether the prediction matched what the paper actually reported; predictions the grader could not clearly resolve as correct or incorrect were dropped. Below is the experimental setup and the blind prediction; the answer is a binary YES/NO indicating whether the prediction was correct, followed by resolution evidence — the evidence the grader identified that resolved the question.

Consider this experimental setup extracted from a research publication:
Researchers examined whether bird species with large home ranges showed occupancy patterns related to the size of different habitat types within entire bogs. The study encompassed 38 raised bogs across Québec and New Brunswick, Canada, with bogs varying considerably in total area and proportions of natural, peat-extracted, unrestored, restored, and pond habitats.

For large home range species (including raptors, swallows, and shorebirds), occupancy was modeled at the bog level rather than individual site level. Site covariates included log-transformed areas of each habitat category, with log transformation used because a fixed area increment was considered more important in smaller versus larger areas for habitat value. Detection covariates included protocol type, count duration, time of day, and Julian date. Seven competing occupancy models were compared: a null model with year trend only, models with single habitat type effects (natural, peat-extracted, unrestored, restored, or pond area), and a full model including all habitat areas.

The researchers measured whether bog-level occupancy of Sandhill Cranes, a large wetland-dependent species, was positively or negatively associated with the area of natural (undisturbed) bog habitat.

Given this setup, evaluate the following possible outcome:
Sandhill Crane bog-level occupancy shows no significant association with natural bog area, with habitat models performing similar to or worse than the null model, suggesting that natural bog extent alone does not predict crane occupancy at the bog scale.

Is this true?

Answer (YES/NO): YES